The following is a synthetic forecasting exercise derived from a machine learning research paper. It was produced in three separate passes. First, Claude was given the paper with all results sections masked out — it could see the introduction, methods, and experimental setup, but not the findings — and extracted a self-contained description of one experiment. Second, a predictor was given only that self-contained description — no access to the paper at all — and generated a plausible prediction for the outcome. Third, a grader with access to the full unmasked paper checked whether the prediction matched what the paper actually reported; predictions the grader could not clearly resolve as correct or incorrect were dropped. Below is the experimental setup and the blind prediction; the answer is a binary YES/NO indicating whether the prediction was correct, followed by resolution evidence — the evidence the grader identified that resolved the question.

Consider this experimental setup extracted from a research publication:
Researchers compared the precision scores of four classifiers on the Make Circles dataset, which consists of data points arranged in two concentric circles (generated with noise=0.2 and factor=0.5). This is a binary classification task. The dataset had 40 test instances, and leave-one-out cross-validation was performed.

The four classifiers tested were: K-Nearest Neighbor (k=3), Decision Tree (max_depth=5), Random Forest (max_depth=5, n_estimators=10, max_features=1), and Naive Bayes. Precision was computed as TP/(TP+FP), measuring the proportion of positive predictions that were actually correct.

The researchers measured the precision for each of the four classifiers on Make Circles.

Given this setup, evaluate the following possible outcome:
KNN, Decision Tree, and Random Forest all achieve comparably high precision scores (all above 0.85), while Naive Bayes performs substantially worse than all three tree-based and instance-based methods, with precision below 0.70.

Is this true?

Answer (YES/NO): NO